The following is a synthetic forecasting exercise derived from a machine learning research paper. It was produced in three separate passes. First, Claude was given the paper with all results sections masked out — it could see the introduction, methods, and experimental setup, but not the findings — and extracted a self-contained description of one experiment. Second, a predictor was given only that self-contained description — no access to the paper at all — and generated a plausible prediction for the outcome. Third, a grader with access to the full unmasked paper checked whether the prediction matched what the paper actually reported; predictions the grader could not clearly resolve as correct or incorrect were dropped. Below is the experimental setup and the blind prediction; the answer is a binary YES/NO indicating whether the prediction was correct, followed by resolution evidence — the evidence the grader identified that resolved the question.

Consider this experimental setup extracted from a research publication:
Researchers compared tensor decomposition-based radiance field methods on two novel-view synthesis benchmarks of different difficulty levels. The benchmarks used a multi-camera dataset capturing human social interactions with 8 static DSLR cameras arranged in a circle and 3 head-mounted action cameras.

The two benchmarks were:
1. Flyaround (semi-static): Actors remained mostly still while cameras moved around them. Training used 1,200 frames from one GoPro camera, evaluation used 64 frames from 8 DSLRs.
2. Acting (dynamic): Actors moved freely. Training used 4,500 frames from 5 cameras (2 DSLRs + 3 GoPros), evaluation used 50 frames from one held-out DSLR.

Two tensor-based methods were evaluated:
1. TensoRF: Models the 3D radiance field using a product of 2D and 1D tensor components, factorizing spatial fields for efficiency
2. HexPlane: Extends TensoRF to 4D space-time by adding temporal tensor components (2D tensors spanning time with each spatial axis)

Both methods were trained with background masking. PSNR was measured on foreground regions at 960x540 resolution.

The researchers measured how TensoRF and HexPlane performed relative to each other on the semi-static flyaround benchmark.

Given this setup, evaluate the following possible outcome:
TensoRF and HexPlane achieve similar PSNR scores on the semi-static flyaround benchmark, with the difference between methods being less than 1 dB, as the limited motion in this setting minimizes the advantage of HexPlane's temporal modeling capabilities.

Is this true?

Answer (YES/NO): NO